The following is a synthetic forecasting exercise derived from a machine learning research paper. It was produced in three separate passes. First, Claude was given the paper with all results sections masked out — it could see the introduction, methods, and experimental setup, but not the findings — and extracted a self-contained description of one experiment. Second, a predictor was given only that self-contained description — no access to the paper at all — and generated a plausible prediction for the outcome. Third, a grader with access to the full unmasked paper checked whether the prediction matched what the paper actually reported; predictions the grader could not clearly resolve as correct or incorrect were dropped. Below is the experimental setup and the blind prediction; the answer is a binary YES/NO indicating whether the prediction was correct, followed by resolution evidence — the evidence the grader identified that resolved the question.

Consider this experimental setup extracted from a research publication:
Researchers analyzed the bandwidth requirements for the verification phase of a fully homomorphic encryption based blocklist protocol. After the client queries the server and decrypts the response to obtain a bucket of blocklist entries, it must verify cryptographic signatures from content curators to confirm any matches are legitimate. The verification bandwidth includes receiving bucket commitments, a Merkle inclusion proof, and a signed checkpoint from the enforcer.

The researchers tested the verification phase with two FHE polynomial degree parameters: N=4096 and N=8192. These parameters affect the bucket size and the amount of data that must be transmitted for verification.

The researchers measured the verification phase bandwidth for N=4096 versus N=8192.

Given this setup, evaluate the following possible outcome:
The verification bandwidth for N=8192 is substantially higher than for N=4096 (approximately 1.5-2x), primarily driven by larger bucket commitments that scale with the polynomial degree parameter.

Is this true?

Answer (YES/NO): YES